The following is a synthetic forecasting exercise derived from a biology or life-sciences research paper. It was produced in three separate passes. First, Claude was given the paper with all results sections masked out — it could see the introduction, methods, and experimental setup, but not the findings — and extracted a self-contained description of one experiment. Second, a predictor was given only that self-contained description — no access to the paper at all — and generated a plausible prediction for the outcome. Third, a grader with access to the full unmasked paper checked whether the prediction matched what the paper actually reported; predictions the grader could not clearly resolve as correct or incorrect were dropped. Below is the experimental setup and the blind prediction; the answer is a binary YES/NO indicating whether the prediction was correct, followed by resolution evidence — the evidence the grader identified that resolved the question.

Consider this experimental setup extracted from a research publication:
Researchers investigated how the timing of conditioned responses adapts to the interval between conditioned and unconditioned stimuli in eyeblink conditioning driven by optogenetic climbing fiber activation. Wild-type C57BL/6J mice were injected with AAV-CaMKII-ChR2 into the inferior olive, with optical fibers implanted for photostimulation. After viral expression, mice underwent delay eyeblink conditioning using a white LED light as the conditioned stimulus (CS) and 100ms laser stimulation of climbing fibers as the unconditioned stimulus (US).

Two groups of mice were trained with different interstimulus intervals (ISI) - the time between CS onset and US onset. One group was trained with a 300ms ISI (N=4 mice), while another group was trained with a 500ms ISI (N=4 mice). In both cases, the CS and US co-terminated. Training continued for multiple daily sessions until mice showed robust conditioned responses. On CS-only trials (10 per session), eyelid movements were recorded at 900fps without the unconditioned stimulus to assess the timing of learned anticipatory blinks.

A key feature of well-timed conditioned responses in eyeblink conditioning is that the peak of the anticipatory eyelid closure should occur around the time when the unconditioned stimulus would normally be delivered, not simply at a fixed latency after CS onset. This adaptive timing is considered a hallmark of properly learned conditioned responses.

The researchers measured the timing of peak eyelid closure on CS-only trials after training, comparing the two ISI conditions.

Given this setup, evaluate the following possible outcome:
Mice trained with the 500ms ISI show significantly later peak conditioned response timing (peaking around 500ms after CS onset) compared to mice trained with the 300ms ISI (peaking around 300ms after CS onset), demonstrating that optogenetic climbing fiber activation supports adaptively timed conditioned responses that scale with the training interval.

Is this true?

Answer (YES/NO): YES